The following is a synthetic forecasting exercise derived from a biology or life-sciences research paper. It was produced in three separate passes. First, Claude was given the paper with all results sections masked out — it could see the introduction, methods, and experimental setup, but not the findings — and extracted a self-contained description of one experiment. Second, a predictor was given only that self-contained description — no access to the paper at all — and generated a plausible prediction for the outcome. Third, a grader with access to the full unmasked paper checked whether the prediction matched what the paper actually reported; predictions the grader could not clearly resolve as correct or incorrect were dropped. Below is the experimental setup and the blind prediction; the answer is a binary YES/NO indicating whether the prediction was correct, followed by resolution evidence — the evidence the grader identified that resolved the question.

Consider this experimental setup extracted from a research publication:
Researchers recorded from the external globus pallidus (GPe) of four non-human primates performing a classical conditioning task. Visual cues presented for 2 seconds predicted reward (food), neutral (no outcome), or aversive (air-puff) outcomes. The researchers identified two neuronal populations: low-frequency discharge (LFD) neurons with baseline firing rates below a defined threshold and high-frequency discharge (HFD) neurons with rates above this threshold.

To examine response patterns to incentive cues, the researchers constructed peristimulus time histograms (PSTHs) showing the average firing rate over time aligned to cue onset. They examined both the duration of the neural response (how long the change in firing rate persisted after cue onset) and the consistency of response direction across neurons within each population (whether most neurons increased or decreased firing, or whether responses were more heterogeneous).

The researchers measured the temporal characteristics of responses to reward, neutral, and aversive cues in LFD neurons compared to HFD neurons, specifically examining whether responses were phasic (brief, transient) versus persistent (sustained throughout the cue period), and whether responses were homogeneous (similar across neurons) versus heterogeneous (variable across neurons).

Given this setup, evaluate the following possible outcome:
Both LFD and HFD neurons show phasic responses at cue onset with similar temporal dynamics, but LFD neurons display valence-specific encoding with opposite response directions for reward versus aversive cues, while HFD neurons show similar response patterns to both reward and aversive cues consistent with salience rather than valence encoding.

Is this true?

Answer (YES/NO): NO